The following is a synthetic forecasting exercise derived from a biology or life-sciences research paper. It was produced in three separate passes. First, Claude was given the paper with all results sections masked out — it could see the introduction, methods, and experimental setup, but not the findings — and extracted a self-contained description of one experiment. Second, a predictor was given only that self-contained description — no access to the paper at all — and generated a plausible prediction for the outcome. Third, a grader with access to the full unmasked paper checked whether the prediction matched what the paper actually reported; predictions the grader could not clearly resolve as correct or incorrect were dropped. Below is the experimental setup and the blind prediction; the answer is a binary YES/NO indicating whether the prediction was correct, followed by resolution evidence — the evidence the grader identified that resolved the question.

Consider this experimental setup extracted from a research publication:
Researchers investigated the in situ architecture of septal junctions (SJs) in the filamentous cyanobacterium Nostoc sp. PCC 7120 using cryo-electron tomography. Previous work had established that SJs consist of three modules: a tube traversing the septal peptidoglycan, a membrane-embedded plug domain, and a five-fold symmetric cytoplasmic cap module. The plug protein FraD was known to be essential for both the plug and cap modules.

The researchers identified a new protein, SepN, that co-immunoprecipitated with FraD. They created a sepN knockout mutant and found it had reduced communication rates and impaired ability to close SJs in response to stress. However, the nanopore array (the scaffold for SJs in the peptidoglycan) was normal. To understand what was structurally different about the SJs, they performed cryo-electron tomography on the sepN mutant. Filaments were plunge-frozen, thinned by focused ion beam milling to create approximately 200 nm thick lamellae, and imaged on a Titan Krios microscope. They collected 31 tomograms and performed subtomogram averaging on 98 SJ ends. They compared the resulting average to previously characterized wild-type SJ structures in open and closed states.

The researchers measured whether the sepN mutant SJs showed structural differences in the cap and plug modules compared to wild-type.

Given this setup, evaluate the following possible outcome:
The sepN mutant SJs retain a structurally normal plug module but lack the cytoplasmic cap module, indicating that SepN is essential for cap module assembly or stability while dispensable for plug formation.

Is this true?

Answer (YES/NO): NO